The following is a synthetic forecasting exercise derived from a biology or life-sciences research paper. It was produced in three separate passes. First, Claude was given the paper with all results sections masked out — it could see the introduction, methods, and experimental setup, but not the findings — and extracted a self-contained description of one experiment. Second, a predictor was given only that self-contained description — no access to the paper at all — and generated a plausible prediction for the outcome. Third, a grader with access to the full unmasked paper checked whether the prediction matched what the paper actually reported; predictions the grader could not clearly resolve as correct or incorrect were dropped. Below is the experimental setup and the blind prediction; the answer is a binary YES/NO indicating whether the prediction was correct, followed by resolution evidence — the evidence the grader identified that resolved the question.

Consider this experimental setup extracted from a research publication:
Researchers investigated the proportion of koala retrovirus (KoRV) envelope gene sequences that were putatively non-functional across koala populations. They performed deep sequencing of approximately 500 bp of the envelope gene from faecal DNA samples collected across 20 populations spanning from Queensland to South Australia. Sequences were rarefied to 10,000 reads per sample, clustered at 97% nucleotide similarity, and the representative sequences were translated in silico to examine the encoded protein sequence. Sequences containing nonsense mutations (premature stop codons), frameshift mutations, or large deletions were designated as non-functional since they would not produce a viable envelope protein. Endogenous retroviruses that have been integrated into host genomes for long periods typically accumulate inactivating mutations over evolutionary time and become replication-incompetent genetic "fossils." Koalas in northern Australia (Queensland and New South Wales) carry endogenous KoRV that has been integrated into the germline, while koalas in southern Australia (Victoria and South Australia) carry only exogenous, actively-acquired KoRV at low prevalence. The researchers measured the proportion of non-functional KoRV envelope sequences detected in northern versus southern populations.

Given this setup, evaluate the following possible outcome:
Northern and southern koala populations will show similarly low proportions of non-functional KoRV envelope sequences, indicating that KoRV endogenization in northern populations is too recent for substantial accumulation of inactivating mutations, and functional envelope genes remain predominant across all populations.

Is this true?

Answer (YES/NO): NO